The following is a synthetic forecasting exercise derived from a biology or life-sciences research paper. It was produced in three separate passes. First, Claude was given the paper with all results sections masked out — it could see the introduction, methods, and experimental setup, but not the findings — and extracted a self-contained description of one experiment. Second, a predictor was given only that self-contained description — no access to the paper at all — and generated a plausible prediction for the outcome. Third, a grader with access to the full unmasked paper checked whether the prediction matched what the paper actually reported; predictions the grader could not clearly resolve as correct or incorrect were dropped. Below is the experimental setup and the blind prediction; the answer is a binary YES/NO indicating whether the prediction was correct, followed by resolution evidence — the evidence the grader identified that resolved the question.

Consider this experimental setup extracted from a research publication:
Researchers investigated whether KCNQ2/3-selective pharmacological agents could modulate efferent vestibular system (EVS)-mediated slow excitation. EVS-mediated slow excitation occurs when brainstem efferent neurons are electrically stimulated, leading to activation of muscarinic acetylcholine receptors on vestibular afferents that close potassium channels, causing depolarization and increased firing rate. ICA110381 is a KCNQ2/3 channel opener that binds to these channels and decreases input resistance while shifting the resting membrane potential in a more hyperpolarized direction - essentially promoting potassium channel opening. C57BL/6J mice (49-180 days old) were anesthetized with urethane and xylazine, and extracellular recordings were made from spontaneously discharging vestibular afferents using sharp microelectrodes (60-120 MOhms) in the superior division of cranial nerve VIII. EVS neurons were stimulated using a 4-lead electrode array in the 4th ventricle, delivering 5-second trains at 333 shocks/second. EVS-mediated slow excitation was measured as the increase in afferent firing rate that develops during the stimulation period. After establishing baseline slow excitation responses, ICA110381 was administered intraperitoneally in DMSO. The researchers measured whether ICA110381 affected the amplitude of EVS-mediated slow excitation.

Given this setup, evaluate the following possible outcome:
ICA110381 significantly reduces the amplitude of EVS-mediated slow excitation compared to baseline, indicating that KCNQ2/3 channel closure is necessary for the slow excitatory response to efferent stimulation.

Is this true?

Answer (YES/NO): NO